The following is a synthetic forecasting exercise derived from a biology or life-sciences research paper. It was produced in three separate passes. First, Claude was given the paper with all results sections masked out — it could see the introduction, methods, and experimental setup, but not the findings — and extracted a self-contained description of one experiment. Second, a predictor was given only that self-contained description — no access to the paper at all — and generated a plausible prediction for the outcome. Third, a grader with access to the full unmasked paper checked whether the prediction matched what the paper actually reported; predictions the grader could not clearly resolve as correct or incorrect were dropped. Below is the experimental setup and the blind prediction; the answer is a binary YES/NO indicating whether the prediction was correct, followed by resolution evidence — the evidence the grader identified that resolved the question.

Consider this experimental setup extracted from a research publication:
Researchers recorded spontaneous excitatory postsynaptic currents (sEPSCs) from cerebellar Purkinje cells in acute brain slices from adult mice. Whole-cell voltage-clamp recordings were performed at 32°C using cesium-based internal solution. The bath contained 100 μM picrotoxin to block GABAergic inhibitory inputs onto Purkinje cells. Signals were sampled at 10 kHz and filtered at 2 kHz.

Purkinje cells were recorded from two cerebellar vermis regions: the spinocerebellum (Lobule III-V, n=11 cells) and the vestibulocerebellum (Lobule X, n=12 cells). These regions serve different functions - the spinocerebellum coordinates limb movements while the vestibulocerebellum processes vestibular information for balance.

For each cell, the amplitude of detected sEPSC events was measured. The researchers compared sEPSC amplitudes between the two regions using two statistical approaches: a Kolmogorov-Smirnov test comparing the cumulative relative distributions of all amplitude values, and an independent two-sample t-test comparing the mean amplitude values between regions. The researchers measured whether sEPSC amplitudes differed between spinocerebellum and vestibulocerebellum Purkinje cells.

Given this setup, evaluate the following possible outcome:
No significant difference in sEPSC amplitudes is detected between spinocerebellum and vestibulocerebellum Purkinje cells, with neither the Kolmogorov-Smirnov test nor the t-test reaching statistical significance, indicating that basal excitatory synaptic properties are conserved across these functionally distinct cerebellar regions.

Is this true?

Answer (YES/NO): YES